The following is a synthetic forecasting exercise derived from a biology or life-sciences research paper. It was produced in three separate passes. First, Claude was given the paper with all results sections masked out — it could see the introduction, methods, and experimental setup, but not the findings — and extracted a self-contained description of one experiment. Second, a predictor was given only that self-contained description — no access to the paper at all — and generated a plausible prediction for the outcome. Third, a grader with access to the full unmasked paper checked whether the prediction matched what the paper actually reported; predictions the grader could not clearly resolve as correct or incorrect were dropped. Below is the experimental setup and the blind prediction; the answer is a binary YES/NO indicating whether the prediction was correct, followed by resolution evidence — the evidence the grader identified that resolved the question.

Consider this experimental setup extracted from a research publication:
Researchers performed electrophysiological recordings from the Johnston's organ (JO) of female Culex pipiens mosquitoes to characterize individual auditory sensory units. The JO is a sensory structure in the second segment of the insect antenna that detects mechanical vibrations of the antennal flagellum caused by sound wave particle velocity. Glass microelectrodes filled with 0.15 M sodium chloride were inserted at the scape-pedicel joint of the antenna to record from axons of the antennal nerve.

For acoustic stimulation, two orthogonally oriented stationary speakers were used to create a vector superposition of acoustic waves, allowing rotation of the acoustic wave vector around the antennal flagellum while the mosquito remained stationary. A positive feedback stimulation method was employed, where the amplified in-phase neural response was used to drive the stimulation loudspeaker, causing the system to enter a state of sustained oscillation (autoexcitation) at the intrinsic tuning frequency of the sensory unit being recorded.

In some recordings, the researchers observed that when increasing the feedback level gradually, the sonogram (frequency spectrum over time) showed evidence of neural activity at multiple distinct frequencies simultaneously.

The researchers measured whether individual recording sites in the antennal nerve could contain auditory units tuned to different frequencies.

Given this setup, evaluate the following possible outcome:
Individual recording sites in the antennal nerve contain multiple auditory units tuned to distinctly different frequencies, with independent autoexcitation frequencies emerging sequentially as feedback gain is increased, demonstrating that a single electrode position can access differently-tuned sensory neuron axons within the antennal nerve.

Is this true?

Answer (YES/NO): YES